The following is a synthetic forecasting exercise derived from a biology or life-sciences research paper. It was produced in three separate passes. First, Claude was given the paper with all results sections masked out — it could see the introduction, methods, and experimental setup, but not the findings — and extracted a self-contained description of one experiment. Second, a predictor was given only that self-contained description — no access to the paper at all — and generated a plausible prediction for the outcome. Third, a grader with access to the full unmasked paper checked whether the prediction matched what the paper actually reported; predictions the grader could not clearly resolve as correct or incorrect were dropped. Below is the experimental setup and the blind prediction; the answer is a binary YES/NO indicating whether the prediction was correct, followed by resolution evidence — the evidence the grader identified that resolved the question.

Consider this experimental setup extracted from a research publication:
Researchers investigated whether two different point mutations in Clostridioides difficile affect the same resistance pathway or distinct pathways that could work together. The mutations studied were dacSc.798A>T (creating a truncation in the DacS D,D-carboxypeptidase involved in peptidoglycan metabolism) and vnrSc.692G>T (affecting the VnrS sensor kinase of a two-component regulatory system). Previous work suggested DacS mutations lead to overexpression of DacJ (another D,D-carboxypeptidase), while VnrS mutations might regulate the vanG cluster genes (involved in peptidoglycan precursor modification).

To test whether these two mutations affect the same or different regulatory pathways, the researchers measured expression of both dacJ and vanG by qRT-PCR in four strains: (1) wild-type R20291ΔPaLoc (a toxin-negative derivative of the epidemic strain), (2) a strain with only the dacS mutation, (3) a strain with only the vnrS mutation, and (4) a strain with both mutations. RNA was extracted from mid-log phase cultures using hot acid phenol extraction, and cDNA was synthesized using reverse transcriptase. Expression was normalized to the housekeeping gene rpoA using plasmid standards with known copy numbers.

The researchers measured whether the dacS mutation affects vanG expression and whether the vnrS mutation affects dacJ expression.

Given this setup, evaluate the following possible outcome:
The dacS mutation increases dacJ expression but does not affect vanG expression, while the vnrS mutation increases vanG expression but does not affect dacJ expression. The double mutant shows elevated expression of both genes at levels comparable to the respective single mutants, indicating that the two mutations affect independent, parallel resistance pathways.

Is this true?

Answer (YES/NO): YES